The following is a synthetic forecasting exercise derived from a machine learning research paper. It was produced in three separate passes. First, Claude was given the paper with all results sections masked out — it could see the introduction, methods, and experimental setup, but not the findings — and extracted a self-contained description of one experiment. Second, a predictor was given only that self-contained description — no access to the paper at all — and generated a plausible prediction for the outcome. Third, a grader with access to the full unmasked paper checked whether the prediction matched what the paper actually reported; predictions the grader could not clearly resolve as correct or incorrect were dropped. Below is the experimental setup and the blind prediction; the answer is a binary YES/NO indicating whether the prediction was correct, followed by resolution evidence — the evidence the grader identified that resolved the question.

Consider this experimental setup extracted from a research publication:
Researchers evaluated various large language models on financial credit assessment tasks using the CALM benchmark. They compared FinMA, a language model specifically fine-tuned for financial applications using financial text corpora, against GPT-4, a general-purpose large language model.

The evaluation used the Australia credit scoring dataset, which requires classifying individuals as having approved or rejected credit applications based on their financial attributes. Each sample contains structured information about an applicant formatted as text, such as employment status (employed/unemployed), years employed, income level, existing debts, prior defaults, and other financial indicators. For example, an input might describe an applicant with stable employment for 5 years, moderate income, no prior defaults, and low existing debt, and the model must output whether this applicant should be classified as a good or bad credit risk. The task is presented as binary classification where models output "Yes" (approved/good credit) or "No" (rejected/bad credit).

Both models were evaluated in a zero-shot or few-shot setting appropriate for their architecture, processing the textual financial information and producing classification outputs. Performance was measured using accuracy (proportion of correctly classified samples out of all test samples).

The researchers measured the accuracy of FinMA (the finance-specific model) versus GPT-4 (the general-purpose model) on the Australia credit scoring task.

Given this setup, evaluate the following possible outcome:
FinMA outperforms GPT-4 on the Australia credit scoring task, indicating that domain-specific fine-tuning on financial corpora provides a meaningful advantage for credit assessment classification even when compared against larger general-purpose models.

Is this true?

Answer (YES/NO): NO